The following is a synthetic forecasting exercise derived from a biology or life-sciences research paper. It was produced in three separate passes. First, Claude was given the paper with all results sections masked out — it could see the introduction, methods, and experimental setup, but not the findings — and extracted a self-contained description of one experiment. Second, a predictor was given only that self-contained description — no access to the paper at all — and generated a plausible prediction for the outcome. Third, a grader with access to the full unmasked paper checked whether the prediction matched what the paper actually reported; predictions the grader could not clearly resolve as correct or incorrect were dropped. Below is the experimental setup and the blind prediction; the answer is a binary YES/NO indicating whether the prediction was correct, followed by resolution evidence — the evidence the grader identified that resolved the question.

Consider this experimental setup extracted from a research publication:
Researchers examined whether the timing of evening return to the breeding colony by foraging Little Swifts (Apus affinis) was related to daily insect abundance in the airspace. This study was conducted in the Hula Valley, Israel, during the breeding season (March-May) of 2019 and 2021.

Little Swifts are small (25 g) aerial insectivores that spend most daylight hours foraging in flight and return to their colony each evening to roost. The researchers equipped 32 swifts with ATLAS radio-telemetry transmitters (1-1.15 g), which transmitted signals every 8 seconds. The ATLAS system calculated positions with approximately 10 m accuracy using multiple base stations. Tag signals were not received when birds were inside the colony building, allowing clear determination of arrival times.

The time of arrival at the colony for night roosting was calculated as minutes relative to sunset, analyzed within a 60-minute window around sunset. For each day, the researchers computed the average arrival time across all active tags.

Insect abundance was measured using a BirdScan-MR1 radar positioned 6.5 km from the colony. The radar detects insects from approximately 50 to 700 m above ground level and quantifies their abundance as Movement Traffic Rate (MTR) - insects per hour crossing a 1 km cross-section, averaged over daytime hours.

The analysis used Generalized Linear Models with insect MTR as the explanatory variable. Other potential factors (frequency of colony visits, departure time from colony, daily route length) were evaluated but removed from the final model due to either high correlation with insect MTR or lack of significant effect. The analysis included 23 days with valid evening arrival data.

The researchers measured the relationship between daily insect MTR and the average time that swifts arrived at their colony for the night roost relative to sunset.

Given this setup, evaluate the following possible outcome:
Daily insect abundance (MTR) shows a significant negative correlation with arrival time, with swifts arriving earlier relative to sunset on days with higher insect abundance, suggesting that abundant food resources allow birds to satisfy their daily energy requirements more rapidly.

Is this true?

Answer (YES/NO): YES